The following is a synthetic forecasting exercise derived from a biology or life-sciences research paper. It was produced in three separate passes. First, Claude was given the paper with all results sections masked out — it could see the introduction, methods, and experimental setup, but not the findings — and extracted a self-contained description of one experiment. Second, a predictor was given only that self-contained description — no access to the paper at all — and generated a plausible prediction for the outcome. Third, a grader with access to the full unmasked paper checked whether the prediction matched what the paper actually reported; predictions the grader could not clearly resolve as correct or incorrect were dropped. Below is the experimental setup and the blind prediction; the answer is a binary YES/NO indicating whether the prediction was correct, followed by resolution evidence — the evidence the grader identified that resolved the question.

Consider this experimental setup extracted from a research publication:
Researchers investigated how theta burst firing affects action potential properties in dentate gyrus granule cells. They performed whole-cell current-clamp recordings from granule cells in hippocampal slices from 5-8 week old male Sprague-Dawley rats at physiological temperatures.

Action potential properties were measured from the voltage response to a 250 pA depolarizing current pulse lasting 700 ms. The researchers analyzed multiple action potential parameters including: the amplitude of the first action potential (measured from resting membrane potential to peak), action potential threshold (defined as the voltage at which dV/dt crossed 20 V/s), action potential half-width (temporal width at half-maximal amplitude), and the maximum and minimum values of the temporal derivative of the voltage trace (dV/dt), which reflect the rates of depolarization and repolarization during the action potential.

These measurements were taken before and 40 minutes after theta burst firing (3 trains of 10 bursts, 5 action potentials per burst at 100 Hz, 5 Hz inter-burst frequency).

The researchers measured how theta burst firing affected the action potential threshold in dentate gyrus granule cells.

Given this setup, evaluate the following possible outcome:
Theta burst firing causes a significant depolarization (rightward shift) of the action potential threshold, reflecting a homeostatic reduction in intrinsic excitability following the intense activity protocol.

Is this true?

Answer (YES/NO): NO